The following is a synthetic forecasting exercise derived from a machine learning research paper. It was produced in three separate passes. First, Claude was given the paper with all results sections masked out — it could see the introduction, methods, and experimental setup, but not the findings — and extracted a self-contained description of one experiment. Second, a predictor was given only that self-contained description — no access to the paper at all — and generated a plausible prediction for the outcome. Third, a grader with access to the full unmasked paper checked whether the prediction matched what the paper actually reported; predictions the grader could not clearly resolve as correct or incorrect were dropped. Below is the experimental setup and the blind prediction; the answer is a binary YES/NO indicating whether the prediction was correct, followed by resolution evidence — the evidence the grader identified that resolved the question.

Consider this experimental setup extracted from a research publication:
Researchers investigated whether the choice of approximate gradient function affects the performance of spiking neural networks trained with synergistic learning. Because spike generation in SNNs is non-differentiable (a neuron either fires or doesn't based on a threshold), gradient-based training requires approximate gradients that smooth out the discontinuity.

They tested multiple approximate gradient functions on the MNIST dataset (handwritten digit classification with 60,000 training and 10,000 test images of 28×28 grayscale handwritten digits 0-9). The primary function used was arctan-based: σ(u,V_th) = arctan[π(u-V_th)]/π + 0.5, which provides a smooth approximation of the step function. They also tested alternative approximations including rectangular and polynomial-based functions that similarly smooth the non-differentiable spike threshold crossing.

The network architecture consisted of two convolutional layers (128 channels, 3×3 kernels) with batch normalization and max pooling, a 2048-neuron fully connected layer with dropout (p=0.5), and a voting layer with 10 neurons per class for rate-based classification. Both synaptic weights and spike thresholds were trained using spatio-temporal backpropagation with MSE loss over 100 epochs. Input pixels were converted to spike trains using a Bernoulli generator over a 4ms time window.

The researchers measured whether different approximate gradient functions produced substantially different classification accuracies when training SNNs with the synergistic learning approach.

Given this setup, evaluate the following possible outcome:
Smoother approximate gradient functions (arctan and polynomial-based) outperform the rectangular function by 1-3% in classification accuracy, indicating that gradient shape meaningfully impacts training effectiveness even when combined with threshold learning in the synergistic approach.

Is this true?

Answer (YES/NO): NO